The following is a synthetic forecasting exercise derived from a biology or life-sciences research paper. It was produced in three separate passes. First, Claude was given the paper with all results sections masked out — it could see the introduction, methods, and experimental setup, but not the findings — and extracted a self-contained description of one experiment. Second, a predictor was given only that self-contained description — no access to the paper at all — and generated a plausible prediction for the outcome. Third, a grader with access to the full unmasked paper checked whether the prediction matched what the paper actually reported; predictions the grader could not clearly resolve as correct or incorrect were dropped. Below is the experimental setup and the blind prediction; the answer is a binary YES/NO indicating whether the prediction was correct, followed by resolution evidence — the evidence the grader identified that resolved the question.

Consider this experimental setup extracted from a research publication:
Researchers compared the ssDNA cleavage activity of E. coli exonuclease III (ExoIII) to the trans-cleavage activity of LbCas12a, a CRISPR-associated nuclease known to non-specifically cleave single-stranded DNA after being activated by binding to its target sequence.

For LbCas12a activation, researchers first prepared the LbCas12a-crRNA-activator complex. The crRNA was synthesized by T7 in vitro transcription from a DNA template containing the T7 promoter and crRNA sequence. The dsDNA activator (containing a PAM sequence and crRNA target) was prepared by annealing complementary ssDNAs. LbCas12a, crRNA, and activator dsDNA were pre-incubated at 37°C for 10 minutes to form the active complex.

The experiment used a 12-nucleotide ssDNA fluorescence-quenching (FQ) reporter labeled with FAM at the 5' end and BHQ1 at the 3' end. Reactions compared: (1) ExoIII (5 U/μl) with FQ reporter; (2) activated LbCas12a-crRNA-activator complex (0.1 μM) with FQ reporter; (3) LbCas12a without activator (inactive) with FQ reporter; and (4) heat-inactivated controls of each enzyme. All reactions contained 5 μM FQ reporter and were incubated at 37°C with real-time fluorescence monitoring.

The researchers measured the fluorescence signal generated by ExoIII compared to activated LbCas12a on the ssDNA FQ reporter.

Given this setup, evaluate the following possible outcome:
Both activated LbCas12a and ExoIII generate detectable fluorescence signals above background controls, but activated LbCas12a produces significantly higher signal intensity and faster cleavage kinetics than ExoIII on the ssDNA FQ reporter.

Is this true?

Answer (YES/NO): NO